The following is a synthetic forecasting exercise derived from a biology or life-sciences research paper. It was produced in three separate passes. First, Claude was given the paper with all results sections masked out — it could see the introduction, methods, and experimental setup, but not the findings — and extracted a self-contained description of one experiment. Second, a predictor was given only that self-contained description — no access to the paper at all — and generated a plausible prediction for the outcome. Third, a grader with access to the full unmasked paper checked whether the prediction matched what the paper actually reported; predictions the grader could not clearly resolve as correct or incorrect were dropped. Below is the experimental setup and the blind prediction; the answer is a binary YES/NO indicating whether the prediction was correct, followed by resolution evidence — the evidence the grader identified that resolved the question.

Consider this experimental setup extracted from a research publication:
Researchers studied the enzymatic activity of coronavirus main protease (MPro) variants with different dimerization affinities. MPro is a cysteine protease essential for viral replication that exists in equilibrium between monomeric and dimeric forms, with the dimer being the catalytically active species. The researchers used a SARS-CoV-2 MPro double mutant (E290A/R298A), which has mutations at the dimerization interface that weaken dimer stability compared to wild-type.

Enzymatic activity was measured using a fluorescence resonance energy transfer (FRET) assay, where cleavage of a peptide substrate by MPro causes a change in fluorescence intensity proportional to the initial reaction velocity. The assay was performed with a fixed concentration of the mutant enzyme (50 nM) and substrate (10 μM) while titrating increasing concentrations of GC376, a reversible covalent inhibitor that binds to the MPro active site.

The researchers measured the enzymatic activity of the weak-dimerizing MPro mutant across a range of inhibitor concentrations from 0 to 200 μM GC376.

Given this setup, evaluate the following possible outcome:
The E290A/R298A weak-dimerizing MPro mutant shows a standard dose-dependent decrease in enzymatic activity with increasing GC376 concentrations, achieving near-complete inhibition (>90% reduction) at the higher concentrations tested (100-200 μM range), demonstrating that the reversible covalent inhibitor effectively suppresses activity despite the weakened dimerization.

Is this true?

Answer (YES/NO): NO